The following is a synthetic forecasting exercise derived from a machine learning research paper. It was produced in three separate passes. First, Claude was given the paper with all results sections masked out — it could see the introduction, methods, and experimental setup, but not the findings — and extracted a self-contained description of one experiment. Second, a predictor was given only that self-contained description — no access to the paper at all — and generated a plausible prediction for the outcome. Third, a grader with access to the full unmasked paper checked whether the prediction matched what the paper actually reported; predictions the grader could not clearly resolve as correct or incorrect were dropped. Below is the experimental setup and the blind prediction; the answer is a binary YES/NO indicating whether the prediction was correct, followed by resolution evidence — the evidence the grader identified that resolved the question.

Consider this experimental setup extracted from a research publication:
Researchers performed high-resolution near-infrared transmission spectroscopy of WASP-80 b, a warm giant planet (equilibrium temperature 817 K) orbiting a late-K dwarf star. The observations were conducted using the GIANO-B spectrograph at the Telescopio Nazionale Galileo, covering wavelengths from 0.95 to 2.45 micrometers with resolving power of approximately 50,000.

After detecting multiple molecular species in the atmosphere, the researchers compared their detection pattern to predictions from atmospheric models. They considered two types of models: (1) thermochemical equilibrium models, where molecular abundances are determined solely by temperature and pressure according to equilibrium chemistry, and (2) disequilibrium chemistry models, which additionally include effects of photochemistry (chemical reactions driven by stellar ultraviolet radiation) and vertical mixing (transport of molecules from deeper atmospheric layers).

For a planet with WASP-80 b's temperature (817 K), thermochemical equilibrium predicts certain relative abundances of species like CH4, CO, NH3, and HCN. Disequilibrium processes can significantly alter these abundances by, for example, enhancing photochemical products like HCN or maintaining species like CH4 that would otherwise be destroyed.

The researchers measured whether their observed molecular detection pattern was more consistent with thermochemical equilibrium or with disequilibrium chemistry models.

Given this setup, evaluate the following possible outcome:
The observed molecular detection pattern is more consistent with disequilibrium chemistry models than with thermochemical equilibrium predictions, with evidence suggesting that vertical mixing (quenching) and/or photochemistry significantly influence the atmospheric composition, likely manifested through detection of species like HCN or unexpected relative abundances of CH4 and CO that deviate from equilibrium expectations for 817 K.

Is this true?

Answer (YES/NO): YES